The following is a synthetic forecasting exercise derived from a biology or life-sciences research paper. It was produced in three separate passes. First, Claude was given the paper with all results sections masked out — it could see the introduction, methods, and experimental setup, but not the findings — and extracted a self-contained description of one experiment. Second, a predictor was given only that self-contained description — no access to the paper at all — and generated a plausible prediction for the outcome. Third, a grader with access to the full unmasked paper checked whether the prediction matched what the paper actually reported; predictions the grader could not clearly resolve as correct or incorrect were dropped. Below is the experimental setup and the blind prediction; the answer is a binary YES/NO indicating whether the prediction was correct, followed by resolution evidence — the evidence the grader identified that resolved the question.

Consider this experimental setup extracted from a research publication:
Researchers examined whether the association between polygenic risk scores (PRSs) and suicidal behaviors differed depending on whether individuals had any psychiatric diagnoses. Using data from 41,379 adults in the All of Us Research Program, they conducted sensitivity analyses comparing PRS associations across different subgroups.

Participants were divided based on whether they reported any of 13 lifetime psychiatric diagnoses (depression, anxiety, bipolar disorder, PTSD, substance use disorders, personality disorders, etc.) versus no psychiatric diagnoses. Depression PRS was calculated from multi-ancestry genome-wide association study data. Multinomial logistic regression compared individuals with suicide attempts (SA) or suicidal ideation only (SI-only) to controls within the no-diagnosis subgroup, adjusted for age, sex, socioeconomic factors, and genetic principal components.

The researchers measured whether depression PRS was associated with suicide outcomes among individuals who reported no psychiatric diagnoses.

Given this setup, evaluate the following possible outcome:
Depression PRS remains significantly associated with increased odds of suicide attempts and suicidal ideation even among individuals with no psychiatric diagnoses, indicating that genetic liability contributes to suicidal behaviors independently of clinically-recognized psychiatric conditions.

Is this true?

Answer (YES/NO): YES